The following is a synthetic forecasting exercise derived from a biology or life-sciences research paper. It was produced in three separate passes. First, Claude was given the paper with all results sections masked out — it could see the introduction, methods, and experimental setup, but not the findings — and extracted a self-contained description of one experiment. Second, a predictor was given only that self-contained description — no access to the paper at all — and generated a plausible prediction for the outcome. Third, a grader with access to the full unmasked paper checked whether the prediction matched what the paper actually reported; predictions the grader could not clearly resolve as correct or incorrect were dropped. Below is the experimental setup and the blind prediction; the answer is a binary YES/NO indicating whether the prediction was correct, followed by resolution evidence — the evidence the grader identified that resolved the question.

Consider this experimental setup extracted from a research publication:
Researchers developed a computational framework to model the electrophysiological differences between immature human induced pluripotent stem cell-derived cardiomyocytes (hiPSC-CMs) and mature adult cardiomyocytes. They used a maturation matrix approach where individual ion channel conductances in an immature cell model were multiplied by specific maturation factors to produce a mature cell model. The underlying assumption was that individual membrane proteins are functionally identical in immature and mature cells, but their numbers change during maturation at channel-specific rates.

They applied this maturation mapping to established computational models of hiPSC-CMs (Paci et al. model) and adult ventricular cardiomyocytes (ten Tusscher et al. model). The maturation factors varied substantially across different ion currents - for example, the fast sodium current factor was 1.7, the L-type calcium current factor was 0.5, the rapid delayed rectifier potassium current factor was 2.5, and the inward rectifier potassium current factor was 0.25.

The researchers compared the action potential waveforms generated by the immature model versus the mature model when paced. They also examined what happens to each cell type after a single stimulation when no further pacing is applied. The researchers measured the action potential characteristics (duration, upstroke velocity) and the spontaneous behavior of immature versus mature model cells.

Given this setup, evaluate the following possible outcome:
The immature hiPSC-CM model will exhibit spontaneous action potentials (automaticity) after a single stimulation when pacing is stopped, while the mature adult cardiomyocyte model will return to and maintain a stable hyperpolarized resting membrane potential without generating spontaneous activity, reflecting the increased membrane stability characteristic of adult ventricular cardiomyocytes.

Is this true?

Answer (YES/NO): YES